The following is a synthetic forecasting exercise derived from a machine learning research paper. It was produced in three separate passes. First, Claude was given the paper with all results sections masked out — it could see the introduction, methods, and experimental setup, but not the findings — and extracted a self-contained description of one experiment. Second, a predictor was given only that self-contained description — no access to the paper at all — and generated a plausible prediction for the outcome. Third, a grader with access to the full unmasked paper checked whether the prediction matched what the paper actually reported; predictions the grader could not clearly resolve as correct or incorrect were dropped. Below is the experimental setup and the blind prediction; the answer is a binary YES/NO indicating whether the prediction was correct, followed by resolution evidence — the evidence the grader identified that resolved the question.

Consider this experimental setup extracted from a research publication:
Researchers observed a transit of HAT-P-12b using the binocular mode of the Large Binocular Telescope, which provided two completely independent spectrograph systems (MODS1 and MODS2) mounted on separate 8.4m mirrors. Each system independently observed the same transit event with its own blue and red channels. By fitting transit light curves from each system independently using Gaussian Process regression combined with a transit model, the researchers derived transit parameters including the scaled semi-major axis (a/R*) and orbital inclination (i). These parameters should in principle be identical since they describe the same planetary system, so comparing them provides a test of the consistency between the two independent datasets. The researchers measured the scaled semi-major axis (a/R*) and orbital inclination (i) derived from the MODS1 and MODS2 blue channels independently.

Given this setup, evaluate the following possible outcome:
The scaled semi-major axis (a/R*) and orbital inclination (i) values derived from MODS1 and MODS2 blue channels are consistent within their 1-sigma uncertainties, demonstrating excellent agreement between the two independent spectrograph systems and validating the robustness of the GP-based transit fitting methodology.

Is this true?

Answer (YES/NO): YES